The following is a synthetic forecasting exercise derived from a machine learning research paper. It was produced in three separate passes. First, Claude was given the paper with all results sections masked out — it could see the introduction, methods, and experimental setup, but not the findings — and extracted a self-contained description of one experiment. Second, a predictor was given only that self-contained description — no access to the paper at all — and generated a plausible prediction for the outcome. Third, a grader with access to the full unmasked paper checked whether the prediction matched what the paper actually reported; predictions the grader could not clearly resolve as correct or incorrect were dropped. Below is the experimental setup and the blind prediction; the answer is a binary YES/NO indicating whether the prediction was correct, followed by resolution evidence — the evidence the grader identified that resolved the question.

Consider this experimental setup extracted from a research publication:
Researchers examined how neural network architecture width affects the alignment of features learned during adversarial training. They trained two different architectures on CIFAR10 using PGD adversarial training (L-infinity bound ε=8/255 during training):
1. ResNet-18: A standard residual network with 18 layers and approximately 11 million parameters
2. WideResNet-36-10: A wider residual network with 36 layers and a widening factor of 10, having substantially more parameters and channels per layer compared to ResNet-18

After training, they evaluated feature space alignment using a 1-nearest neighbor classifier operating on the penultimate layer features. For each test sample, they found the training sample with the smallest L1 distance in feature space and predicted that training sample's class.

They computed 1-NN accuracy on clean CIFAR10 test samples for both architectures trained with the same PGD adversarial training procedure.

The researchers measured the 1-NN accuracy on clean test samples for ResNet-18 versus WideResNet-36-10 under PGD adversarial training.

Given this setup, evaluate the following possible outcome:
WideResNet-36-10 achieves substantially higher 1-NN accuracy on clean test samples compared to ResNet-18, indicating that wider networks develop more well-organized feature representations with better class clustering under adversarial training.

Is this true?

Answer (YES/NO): YES